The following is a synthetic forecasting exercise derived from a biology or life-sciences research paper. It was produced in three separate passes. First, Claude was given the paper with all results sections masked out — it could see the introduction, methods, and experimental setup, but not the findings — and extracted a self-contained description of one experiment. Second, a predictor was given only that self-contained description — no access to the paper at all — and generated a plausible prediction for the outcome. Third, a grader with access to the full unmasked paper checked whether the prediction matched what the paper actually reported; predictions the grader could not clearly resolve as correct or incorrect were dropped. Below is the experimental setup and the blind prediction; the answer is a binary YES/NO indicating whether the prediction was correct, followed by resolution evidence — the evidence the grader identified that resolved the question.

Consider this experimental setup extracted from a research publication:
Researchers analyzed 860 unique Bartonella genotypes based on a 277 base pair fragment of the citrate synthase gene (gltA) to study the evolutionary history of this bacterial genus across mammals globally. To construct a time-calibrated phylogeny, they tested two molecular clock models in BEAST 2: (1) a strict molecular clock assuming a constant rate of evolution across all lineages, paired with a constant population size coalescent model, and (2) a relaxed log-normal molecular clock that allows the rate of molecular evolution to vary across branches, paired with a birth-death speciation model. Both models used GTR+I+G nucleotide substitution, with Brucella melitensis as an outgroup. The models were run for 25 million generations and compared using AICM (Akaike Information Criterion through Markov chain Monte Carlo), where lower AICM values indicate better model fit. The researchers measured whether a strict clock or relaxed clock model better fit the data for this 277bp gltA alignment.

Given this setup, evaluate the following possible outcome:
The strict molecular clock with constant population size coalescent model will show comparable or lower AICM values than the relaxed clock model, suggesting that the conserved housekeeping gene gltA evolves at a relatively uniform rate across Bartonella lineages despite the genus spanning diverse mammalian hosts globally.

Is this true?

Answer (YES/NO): YES